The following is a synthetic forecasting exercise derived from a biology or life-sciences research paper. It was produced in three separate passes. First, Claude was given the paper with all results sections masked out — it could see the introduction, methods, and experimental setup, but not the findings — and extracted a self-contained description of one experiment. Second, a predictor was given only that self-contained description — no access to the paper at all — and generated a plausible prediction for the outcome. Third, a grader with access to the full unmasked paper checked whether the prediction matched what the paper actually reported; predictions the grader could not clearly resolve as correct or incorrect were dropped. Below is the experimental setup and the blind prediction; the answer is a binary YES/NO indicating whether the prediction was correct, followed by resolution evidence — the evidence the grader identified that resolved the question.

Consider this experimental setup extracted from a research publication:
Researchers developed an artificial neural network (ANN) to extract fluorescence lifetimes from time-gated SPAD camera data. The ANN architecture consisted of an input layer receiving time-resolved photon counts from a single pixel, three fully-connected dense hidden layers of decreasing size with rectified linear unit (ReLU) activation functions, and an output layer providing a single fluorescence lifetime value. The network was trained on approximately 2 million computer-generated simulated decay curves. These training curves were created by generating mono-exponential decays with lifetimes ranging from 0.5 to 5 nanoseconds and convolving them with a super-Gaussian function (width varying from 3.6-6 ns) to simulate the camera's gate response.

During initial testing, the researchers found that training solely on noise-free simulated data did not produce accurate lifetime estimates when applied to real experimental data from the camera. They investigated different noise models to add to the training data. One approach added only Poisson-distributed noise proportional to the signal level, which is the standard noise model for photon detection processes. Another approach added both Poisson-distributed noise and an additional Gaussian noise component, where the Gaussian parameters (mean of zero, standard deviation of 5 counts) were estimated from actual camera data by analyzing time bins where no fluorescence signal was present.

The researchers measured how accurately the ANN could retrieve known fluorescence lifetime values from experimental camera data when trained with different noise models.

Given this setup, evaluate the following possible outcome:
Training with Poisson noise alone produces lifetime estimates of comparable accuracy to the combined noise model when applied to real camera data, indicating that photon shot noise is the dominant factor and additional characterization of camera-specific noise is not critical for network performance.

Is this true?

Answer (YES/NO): NO